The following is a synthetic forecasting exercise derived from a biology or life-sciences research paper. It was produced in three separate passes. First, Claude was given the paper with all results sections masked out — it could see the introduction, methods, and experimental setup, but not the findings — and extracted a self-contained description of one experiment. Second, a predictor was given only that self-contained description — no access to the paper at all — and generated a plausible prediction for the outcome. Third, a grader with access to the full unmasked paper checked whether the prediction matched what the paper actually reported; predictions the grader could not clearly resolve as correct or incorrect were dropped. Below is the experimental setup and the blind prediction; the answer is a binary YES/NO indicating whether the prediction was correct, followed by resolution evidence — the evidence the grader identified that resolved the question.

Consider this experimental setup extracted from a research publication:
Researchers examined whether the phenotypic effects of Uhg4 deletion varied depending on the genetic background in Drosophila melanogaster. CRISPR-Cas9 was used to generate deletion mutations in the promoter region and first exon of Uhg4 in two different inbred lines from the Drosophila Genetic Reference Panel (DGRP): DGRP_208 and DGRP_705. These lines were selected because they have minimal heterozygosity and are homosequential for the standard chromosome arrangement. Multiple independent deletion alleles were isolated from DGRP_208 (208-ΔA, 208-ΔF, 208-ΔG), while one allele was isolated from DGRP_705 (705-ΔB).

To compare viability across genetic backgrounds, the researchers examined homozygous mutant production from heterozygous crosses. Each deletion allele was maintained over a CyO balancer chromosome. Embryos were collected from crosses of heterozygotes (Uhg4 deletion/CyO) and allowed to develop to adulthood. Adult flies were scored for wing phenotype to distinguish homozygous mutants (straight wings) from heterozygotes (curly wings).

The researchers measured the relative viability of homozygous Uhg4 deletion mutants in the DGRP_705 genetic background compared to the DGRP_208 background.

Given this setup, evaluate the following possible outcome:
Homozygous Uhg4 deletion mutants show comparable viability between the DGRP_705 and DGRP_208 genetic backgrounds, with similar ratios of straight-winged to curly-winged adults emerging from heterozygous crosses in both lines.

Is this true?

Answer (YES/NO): NO